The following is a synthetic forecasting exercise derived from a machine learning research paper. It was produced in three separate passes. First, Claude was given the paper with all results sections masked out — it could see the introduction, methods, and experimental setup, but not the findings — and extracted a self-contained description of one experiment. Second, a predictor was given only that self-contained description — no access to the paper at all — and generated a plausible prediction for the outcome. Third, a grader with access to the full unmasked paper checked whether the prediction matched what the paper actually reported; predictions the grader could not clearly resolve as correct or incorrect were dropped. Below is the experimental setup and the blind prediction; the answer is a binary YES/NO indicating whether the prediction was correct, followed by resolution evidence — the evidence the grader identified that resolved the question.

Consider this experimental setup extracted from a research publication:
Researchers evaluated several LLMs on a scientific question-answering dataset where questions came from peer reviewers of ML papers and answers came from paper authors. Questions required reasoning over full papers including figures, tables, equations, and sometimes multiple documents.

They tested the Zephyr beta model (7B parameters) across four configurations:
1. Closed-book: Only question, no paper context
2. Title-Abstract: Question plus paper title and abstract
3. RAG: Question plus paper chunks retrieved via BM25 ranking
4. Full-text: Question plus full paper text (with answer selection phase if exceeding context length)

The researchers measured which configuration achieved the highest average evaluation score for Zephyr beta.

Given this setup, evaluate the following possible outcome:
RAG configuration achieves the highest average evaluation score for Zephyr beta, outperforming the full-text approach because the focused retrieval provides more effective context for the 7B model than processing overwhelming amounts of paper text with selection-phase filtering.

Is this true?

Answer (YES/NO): YES